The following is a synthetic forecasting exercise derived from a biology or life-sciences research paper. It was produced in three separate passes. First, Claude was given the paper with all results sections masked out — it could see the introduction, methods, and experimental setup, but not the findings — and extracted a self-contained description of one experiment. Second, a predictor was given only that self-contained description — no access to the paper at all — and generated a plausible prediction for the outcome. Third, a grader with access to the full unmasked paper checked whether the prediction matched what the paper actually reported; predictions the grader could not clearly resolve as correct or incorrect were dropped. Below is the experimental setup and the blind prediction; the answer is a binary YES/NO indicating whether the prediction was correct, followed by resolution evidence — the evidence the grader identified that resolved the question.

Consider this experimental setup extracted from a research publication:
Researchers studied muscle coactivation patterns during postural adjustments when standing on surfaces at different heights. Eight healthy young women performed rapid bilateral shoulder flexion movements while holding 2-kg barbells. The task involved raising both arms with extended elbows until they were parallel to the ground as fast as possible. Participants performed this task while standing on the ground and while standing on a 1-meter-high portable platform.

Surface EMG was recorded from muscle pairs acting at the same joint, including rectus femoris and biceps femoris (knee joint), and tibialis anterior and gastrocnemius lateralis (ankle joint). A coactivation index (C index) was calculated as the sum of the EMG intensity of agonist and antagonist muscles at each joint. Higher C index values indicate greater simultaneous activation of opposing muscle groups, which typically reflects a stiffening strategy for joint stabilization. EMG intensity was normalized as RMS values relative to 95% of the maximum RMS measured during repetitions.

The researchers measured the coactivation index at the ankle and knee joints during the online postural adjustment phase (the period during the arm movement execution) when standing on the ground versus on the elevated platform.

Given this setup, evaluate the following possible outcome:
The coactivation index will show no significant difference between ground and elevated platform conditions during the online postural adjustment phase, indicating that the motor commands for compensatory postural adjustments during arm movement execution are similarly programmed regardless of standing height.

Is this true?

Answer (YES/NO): YES